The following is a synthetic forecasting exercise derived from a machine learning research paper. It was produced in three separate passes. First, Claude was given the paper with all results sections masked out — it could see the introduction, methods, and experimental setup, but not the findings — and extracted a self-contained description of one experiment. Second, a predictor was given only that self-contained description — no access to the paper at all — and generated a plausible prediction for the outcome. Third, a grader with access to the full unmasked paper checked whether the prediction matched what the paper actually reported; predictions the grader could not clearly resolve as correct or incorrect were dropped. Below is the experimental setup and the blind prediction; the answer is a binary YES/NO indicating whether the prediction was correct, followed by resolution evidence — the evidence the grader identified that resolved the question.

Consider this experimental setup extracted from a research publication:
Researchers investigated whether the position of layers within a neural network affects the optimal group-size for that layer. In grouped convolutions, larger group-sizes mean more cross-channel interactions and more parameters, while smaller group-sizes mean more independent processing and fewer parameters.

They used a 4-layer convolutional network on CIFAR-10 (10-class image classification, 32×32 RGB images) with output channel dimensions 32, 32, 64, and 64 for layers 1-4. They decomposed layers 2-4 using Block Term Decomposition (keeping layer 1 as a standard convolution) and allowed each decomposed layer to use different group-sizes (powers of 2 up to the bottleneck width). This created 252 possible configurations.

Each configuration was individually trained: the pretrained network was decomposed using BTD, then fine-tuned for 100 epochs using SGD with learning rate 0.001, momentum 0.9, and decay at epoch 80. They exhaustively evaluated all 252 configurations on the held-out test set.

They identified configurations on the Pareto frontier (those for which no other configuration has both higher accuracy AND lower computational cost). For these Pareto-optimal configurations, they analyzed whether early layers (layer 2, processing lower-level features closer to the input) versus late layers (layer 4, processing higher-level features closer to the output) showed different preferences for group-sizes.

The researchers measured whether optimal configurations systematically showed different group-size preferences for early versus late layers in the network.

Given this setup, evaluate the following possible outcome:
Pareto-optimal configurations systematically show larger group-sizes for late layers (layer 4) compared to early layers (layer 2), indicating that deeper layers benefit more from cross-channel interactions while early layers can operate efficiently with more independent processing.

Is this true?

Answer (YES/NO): YES